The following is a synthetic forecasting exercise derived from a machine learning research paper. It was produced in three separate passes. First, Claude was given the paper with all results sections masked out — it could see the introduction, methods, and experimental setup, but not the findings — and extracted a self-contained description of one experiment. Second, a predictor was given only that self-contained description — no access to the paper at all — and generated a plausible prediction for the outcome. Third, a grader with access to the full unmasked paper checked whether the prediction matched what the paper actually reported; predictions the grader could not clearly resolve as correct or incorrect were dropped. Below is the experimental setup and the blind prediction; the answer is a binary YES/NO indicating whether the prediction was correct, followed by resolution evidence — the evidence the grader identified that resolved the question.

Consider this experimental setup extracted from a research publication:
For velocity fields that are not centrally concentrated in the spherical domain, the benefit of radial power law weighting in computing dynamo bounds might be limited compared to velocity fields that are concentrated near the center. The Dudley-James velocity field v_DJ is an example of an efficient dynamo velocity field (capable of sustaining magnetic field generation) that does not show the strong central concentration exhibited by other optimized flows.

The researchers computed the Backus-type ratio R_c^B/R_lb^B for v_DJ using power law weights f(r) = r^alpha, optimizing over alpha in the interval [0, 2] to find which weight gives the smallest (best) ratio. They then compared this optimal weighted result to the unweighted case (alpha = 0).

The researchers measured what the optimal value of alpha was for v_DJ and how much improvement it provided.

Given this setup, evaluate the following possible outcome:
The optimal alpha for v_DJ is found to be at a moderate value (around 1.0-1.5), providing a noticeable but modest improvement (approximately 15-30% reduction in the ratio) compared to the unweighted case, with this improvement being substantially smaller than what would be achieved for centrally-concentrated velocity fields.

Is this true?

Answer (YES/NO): NO